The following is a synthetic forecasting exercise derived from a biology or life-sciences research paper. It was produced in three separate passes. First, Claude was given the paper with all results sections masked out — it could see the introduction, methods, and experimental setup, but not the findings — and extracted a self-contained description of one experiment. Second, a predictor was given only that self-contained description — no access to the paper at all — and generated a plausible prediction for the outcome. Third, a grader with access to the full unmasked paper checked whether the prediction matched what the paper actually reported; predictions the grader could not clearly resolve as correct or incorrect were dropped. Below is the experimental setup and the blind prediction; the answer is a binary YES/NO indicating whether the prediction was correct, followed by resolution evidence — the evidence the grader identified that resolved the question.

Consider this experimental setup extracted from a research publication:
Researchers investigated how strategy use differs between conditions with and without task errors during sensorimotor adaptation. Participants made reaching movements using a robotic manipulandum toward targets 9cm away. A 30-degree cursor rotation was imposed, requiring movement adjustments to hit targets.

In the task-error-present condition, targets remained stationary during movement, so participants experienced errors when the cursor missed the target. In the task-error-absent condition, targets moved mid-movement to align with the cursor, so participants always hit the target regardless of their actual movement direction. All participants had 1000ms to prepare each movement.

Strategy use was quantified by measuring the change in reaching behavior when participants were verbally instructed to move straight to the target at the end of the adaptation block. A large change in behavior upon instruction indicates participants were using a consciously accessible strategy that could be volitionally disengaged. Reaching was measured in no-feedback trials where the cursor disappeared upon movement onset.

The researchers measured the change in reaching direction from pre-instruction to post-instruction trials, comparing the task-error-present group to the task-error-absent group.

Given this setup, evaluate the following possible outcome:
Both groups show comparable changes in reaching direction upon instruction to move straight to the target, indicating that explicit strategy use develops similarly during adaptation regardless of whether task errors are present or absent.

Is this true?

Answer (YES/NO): NO